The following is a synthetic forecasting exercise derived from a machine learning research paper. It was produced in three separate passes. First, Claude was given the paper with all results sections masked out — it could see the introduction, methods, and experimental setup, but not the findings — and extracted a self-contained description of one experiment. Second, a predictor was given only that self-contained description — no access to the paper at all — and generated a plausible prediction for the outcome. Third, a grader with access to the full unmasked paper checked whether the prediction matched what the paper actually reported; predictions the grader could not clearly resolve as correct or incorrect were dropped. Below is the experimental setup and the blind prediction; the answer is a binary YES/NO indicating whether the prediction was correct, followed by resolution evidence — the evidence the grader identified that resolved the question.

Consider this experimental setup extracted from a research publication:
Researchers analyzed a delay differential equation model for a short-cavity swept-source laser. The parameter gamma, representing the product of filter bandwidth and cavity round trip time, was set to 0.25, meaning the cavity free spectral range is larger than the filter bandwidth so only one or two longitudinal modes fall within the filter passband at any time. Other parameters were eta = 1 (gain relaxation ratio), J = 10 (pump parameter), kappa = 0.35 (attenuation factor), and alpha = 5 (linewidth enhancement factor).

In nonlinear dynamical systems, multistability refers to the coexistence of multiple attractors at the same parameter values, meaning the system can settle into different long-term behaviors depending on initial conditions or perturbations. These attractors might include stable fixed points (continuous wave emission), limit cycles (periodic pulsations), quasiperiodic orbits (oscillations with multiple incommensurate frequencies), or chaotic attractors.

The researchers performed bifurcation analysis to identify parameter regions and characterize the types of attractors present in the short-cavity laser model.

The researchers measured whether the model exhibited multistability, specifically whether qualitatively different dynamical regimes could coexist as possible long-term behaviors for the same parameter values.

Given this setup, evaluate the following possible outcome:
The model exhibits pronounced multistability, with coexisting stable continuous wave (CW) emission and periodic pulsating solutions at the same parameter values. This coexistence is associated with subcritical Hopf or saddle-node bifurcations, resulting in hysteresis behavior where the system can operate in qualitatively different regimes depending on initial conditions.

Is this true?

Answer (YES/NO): NO